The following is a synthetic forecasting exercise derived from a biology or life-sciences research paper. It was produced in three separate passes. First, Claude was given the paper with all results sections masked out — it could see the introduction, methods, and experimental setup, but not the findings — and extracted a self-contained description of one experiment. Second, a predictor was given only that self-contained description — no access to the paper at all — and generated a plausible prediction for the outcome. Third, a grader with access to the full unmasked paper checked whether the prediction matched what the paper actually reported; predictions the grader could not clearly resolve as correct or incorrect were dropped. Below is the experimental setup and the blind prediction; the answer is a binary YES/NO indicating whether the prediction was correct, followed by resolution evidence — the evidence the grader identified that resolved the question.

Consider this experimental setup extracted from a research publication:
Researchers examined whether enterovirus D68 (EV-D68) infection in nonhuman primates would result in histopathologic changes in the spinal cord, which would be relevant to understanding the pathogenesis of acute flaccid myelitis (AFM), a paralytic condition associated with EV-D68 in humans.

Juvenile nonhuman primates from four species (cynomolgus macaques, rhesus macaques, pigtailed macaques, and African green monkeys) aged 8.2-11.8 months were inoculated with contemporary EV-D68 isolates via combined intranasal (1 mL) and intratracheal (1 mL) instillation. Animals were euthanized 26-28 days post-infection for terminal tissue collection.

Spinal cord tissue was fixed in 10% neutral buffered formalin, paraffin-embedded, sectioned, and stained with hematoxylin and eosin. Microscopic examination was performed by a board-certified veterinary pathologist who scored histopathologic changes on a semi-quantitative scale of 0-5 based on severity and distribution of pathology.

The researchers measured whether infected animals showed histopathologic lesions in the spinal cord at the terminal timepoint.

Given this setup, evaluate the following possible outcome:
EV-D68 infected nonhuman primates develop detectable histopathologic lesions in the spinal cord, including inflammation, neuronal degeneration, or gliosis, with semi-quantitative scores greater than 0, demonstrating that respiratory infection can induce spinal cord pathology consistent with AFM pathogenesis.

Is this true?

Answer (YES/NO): NO